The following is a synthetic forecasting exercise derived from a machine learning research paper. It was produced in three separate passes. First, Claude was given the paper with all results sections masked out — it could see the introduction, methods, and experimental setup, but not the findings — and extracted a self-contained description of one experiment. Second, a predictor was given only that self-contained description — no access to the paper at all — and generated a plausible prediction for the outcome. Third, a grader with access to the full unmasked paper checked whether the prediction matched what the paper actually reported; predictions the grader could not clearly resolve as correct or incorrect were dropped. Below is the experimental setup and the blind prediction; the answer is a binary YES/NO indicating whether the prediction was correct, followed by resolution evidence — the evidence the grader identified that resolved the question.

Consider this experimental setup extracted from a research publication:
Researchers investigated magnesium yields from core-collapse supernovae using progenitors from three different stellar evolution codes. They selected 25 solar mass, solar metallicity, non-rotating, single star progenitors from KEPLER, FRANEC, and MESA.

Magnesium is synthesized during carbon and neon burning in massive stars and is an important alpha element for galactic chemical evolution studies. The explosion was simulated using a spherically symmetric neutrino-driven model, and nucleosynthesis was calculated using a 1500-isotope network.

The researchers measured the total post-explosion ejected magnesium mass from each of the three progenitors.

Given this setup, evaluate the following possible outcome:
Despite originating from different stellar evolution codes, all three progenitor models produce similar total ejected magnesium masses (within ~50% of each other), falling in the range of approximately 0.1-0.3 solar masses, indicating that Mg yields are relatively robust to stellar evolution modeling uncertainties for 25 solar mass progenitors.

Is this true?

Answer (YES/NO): NO